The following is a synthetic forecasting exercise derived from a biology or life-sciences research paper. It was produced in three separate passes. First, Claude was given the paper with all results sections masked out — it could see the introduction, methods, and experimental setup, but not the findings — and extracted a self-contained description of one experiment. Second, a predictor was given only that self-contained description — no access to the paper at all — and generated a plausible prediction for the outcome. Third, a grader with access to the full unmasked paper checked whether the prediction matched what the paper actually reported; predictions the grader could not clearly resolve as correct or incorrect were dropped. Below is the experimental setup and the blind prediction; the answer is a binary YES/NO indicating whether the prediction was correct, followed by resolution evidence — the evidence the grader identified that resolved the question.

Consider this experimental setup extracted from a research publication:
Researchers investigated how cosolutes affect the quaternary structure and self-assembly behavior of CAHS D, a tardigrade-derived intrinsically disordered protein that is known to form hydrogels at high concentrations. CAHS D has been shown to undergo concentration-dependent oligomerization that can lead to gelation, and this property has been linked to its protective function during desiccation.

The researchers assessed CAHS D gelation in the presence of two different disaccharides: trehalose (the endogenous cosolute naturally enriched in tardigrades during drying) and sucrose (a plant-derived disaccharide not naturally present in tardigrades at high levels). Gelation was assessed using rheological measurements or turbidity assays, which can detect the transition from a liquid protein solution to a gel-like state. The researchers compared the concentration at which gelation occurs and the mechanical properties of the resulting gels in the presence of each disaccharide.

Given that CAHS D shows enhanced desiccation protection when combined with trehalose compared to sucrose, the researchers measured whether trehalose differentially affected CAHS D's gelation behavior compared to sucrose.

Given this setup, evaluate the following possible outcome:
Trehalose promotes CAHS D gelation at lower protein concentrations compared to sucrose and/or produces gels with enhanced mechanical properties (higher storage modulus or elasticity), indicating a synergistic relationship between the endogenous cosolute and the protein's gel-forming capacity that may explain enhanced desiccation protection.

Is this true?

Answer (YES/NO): YES